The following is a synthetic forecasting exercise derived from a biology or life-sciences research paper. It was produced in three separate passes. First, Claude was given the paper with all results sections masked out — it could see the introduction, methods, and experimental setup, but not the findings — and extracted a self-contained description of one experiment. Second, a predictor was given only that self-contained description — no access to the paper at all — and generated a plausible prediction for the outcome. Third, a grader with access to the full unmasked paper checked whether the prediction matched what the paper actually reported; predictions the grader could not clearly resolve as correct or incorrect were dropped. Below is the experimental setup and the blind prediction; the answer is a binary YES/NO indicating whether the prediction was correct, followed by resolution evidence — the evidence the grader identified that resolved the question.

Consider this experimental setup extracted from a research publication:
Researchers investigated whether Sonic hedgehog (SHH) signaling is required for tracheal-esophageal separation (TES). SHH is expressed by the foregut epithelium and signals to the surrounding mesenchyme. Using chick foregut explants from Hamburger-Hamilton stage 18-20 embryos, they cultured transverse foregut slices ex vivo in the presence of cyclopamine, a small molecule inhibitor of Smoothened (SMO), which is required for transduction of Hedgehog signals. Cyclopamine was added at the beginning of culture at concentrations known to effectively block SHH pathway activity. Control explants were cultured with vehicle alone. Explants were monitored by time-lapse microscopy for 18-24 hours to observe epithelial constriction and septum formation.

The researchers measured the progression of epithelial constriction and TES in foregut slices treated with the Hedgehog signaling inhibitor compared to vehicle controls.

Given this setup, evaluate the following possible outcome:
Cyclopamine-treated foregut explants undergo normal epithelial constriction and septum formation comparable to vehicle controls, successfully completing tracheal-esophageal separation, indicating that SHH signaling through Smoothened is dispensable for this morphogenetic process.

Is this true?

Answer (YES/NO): NO